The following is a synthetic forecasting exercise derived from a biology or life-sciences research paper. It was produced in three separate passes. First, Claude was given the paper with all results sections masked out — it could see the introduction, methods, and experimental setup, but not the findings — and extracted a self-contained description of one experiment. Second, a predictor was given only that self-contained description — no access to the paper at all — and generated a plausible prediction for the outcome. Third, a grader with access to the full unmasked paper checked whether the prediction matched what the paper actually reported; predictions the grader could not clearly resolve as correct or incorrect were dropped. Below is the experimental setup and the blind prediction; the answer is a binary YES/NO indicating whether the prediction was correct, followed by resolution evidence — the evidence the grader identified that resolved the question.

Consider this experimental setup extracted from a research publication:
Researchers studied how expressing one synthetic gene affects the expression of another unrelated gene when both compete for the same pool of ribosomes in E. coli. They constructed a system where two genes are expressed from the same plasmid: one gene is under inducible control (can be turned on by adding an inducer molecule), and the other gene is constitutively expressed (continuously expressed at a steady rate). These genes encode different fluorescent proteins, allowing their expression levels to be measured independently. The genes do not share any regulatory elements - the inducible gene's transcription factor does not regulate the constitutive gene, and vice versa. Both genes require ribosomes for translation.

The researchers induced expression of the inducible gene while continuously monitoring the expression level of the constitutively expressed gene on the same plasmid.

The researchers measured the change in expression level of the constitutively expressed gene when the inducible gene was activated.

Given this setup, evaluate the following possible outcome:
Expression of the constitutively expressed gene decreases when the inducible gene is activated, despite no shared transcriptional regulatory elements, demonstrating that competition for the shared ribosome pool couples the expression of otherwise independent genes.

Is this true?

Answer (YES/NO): YES